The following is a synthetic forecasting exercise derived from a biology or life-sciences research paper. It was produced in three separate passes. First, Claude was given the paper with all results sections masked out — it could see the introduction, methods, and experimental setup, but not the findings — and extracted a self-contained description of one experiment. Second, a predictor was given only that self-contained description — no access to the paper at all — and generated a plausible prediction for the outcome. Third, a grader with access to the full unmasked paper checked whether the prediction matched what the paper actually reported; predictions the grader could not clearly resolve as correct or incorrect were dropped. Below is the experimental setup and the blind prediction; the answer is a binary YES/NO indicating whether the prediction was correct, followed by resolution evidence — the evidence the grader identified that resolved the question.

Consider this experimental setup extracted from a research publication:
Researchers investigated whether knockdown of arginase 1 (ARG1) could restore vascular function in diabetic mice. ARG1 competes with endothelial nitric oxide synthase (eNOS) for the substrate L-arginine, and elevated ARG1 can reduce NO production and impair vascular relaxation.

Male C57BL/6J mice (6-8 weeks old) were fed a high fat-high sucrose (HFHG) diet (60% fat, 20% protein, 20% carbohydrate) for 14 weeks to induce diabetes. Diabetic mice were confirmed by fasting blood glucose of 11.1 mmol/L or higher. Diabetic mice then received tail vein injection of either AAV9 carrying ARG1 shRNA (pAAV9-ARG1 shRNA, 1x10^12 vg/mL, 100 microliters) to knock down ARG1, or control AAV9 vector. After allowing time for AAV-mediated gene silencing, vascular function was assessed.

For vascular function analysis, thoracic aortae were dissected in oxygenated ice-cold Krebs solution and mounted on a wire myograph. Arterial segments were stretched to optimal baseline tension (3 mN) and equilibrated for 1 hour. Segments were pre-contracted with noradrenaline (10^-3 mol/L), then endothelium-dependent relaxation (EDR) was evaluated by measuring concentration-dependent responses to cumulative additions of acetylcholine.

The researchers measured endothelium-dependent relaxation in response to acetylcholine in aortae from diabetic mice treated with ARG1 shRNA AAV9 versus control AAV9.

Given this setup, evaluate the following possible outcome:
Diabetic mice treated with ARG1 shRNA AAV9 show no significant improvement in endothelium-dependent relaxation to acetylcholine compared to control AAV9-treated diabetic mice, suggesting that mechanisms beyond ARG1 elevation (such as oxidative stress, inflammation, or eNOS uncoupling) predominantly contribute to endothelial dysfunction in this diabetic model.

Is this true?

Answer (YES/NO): NO